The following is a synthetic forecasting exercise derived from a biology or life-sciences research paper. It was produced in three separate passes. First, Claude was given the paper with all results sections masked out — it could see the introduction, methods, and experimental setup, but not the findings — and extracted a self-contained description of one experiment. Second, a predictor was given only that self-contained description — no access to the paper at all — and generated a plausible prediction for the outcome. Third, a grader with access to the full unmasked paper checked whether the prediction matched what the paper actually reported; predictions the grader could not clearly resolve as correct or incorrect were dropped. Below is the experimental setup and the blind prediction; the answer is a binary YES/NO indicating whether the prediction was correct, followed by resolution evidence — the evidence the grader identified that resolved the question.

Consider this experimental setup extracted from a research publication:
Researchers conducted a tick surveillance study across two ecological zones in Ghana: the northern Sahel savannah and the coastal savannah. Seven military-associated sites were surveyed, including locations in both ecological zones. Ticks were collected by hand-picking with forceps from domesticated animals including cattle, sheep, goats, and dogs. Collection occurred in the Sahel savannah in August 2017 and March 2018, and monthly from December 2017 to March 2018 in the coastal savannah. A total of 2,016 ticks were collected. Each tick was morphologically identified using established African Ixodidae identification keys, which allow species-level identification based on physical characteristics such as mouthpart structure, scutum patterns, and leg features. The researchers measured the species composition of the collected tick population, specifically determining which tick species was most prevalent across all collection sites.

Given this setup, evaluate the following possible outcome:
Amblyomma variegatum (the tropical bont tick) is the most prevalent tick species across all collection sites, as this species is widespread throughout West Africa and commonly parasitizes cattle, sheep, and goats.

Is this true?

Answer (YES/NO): YES